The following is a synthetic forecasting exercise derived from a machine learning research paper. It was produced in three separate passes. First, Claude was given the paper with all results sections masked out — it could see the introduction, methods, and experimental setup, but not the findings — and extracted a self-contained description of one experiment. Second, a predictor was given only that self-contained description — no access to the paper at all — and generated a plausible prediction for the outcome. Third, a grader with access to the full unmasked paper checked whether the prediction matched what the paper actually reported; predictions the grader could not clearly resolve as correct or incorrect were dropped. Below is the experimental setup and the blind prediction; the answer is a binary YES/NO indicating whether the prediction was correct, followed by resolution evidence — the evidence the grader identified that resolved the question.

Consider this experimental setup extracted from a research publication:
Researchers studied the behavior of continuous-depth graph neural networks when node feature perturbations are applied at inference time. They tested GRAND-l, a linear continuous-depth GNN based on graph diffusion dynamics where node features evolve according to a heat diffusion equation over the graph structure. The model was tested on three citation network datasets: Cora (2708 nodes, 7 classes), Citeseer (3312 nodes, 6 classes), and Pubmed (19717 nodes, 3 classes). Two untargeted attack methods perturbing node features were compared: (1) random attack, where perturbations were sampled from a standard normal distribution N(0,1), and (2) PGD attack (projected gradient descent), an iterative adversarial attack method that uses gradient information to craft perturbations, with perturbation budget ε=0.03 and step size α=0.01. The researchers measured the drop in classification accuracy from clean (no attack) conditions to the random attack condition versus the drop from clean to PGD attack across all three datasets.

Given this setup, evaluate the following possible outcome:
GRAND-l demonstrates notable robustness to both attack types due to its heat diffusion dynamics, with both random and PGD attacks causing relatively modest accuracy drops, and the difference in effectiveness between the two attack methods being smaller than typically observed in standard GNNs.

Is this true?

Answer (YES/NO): NO